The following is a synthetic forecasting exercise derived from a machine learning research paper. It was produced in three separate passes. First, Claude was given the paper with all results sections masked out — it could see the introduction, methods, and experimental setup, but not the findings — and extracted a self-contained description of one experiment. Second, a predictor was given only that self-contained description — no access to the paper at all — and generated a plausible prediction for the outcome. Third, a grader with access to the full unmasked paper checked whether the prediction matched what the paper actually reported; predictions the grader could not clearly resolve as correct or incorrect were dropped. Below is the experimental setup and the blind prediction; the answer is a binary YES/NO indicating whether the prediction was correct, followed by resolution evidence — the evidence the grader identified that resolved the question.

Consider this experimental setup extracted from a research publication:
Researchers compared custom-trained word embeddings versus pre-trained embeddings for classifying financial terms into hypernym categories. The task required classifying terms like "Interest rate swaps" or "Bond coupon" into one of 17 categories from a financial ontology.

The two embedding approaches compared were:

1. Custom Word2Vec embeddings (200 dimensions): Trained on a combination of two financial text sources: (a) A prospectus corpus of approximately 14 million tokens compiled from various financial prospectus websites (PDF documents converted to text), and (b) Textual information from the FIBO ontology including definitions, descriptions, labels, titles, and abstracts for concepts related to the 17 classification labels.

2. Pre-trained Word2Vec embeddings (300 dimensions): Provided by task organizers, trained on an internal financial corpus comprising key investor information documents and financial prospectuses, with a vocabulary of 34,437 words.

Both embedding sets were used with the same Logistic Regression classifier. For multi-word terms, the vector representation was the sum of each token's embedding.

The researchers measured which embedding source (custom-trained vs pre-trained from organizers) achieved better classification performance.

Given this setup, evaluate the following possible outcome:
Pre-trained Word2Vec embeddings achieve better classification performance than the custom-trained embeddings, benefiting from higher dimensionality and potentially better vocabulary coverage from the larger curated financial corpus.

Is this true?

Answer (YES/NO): YES